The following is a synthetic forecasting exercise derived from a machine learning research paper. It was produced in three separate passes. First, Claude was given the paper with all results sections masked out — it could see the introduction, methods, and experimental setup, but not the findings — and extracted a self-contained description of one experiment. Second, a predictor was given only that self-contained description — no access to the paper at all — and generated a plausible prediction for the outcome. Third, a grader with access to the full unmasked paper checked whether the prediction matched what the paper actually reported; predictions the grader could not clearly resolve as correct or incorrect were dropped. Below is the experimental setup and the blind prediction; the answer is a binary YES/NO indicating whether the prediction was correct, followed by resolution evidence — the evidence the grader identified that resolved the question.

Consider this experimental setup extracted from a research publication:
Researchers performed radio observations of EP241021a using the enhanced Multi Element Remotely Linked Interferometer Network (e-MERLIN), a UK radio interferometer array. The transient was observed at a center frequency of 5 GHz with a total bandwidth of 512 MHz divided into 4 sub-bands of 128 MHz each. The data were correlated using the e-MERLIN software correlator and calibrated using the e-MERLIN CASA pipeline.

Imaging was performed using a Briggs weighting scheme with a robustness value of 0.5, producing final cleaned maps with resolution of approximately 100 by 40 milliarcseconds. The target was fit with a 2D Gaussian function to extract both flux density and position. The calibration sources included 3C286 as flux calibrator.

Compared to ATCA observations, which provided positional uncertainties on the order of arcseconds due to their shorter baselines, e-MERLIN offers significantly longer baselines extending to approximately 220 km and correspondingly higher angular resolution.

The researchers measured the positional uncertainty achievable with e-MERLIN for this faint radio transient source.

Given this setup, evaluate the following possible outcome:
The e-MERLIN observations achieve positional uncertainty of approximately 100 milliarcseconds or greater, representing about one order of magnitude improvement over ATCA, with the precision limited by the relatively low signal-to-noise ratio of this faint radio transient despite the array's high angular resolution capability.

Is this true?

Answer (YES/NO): NO